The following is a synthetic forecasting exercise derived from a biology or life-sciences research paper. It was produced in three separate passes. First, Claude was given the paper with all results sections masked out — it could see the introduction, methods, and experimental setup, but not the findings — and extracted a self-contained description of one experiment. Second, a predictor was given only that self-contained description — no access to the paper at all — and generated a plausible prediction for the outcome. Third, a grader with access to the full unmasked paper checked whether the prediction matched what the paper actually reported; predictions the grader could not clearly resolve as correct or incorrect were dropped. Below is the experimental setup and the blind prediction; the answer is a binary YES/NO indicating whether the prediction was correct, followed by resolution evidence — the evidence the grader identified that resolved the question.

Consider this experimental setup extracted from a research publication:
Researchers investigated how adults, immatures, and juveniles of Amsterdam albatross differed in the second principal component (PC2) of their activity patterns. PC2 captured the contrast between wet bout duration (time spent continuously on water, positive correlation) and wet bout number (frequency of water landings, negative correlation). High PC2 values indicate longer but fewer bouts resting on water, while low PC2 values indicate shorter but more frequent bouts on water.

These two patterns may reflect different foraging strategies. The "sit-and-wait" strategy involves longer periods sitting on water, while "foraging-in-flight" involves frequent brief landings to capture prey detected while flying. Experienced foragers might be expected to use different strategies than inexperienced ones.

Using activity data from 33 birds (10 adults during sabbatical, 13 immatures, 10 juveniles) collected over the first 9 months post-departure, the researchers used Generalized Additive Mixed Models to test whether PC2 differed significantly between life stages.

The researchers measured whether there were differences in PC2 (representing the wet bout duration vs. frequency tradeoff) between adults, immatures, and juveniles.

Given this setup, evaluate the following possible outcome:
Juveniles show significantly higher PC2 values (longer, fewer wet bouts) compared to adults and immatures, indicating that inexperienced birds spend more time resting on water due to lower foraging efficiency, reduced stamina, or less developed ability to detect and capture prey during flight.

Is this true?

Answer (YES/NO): NO